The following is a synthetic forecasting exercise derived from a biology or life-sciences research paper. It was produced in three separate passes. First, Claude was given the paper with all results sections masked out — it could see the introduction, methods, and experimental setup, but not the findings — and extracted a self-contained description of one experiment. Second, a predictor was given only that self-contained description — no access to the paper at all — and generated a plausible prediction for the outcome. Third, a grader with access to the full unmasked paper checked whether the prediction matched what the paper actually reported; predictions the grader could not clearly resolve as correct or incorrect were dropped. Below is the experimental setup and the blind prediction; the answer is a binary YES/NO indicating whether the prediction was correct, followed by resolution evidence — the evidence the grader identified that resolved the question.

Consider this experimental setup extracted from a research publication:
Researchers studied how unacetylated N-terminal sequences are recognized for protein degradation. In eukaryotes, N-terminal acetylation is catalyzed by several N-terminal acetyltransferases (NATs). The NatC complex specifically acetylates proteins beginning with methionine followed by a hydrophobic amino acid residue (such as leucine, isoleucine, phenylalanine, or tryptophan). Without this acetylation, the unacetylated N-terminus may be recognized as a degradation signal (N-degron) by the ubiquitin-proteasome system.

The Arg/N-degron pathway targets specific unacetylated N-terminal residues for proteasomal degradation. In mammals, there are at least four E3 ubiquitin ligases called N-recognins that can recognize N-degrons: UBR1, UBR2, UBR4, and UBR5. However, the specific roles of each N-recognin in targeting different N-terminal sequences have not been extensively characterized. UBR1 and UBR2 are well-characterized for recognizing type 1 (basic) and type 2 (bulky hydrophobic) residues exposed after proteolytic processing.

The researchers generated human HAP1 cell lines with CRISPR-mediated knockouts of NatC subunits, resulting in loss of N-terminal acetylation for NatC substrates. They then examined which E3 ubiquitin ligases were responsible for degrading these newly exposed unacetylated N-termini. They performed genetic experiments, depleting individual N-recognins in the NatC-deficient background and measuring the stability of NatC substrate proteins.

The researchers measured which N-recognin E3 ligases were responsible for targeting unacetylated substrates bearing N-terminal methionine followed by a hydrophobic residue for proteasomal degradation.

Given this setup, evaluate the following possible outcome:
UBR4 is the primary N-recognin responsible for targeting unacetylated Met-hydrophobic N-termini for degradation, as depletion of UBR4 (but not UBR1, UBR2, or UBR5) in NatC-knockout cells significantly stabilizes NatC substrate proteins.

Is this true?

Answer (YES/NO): NO